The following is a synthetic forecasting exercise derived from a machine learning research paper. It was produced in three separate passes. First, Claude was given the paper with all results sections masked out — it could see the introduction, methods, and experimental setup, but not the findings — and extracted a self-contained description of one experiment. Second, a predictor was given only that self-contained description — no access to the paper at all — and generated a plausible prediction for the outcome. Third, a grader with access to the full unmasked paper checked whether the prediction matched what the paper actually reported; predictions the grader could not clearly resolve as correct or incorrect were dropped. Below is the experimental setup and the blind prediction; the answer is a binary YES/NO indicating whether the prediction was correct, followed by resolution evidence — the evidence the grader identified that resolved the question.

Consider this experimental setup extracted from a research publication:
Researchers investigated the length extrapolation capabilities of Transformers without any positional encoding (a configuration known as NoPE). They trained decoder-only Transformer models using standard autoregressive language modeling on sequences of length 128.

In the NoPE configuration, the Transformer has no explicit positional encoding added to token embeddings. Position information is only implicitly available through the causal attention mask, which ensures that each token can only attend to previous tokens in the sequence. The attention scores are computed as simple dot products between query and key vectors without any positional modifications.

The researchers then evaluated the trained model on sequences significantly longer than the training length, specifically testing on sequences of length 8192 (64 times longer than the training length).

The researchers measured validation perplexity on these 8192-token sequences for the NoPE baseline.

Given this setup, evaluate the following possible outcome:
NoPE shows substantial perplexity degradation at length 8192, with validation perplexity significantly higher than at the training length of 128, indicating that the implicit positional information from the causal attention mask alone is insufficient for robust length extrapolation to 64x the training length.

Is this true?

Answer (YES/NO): YES